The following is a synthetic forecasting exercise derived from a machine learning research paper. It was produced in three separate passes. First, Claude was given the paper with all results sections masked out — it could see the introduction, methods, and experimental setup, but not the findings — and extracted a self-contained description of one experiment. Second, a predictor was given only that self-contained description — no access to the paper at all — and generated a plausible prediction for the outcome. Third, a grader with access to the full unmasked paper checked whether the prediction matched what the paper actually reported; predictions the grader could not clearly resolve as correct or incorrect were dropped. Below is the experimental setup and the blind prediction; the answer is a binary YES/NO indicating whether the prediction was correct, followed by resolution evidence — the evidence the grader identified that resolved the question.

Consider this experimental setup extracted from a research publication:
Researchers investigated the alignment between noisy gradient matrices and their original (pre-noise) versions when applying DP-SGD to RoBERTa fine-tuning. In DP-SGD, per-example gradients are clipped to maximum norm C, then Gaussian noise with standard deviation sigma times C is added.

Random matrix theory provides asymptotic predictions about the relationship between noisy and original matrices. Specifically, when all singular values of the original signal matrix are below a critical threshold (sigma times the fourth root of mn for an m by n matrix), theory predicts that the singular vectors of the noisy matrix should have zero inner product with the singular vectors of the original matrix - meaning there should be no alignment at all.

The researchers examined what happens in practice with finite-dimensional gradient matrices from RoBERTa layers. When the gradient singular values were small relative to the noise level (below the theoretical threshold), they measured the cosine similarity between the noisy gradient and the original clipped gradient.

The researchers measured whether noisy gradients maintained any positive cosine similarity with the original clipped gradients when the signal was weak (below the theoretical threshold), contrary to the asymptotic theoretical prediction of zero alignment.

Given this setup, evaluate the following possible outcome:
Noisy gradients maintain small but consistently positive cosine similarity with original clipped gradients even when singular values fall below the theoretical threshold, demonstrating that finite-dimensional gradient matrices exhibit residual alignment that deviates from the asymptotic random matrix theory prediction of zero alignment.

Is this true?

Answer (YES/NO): YES